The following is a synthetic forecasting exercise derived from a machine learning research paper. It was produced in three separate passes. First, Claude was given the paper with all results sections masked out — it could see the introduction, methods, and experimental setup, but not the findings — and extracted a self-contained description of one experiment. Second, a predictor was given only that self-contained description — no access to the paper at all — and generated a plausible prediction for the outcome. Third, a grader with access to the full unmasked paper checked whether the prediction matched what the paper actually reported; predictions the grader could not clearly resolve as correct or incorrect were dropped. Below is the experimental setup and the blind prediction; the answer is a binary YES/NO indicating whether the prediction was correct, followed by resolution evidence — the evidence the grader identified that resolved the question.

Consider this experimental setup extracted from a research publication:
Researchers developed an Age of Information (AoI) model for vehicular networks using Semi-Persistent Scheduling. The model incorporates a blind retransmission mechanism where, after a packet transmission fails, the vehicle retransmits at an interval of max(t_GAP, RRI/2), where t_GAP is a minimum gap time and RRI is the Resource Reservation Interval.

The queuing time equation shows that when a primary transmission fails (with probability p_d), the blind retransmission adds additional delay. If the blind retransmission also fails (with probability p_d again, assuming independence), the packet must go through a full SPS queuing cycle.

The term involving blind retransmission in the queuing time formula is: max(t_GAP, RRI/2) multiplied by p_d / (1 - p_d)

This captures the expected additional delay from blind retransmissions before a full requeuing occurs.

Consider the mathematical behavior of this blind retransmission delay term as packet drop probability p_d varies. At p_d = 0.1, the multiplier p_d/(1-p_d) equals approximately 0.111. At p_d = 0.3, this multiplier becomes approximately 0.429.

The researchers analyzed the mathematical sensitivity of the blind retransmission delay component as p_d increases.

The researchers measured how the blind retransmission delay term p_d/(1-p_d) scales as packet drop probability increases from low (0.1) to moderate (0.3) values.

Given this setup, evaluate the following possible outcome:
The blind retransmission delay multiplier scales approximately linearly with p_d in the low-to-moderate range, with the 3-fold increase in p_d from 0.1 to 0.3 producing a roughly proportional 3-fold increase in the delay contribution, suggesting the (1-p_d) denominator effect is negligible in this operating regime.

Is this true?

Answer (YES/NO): NO